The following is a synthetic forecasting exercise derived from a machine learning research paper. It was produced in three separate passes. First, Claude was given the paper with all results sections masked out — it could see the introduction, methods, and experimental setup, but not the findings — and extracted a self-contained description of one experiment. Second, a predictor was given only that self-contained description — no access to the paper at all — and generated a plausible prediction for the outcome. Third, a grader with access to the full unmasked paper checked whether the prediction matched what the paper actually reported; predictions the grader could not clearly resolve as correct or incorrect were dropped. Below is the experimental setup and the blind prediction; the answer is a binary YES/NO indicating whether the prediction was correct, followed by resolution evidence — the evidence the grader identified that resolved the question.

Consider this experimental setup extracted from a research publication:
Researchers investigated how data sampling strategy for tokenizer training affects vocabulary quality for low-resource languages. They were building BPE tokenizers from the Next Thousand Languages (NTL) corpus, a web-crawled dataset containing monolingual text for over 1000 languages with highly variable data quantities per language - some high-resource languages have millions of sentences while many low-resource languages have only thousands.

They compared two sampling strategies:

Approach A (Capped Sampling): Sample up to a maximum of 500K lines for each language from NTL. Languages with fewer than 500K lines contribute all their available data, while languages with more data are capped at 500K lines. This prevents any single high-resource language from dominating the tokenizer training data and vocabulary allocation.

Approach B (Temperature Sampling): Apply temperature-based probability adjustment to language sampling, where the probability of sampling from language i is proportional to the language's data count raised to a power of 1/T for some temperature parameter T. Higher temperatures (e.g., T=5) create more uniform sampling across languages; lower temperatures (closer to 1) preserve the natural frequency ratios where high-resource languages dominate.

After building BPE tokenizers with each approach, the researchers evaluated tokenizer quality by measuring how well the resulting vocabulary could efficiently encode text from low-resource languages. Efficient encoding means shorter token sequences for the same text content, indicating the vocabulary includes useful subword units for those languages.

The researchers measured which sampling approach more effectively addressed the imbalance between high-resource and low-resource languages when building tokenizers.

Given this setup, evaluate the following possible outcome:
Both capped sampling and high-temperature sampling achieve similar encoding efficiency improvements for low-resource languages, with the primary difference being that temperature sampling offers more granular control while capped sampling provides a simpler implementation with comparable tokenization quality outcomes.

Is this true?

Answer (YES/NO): NO